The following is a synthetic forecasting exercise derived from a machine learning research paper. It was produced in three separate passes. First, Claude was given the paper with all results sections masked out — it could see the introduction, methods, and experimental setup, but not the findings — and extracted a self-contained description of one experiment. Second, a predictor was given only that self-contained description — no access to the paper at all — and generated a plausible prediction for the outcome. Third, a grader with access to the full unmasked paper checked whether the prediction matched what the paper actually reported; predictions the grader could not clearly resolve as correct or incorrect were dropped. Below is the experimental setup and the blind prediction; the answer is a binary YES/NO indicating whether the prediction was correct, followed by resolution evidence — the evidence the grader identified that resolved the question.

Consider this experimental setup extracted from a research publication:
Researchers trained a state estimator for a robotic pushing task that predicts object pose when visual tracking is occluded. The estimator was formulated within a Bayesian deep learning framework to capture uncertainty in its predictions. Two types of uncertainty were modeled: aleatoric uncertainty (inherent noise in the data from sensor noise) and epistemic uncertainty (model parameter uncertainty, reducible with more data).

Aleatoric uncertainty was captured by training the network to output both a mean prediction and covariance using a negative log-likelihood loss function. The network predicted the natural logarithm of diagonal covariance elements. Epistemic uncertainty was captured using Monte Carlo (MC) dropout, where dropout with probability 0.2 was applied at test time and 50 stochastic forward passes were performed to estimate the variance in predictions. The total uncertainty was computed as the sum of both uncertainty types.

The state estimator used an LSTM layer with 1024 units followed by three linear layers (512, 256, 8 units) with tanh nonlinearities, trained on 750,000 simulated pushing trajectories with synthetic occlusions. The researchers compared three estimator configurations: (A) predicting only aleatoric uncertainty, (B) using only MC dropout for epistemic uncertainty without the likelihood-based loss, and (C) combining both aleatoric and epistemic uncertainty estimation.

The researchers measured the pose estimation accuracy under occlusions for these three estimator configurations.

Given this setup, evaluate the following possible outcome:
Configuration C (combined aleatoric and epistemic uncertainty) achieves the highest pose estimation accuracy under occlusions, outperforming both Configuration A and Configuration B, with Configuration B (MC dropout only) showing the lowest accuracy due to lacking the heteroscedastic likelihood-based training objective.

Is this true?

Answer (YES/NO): NO